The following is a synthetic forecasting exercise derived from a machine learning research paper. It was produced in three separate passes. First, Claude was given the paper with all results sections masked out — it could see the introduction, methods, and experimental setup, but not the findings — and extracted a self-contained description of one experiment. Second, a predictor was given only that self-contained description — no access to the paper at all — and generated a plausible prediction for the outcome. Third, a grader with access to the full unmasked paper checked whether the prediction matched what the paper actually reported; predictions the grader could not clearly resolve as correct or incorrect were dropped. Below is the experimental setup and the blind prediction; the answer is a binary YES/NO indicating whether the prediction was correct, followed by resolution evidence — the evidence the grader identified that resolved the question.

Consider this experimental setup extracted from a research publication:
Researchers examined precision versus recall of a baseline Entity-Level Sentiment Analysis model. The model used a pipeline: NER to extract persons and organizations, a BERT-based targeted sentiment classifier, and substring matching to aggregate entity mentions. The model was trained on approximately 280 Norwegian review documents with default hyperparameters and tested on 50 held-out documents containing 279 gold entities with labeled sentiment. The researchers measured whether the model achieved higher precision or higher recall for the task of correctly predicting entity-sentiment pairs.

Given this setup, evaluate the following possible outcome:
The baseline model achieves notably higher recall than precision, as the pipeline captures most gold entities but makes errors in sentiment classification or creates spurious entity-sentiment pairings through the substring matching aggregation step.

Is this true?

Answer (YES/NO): YES